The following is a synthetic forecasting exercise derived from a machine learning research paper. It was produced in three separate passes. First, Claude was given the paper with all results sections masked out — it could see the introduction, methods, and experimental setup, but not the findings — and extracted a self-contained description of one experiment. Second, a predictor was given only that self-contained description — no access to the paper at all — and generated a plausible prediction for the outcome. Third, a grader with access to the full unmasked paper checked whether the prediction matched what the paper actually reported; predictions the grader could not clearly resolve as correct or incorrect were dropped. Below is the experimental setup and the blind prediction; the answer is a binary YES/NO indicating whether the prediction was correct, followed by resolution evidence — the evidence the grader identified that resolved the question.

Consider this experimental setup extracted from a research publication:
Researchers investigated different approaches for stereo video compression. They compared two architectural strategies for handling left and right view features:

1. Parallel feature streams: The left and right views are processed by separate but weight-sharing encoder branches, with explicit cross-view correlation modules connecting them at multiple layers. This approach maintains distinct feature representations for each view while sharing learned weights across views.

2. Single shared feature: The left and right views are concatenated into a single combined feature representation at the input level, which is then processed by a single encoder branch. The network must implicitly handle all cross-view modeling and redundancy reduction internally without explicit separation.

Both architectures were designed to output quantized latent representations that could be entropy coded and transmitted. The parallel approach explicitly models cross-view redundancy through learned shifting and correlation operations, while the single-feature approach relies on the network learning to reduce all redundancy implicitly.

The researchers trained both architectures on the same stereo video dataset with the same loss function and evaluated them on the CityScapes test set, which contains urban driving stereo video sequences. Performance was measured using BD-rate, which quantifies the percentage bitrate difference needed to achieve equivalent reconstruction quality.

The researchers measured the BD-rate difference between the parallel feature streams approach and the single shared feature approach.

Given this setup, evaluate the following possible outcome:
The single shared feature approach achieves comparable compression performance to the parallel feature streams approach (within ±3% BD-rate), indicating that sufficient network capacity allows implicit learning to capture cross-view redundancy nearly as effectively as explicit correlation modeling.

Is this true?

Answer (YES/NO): NO